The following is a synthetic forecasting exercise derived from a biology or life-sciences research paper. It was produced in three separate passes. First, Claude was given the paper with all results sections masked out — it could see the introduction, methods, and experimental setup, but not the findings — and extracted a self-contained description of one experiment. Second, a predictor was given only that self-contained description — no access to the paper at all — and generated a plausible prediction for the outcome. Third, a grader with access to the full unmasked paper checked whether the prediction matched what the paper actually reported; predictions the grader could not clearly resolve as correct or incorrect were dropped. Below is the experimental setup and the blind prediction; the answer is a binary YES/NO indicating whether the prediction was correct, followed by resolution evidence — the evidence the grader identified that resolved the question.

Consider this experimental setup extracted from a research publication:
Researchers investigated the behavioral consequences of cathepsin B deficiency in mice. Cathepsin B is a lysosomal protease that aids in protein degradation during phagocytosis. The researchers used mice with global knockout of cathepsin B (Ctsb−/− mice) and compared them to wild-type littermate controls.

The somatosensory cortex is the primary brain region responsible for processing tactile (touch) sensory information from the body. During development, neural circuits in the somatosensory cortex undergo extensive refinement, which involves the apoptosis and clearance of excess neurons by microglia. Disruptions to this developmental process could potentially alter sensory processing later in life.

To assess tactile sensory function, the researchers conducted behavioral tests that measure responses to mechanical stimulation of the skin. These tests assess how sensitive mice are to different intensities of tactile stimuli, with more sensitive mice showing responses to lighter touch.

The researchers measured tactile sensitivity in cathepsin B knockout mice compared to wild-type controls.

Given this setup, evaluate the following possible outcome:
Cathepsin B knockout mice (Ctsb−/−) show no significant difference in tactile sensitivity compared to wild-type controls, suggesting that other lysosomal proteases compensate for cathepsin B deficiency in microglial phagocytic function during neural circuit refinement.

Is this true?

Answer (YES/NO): NO